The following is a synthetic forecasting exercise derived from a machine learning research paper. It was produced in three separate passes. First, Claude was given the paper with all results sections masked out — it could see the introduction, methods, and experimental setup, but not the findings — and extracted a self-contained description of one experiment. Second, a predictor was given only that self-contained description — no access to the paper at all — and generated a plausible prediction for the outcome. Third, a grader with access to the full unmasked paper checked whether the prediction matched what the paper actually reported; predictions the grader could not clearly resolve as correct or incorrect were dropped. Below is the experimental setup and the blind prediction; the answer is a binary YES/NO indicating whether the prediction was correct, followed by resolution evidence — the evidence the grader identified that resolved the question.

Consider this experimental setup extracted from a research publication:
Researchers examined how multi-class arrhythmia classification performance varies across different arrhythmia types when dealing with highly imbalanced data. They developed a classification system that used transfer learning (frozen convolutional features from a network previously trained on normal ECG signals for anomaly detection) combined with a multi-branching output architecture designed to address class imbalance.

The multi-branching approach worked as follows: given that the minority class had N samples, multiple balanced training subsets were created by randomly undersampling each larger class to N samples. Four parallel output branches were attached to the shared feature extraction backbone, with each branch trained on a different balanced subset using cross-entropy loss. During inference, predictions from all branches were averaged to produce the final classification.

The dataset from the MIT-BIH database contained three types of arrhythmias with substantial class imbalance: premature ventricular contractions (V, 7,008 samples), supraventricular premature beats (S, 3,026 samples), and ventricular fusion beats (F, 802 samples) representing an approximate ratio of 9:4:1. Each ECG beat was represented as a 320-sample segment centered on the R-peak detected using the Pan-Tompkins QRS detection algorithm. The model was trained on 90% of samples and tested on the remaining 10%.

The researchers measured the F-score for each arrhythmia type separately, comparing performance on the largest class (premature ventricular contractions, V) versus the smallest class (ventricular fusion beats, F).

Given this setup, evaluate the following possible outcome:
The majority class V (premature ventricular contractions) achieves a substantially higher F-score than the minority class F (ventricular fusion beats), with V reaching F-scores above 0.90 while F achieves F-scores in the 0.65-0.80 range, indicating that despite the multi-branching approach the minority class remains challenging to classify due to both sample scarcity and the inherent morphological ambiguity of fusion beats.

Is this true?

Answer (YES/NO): NO